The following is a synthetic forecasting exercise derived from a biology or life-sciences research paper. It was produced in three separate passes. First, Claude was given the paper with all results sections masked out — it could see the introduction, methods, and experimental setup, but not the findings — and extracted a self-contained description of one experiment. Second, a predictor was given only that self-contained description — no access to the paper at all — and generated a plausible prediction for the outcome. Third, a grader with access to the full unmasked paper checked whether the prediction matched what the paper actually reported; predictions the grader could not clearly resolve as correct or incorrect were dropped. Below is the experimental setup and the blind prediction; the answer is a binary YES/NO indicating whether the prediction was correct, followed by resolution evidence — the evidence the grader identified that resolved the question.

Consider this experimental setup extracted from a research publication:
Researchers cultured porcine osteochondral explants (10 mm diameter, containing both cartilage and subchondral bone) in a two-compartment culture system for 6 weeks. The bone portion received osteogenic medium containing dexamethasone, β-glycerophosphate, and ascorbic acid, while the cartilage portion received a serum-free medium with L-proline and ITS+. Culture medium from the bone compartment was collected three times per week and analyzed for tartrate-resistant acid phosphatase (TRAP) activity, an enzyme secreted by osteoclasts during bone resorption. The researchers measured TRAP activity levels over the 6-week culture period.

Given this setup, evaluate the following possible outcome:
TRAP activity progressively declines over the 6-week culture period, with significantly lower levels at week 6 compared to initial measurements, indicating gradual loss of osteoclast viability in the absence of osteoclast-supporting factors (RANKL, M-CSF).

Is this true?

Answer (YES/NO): NO